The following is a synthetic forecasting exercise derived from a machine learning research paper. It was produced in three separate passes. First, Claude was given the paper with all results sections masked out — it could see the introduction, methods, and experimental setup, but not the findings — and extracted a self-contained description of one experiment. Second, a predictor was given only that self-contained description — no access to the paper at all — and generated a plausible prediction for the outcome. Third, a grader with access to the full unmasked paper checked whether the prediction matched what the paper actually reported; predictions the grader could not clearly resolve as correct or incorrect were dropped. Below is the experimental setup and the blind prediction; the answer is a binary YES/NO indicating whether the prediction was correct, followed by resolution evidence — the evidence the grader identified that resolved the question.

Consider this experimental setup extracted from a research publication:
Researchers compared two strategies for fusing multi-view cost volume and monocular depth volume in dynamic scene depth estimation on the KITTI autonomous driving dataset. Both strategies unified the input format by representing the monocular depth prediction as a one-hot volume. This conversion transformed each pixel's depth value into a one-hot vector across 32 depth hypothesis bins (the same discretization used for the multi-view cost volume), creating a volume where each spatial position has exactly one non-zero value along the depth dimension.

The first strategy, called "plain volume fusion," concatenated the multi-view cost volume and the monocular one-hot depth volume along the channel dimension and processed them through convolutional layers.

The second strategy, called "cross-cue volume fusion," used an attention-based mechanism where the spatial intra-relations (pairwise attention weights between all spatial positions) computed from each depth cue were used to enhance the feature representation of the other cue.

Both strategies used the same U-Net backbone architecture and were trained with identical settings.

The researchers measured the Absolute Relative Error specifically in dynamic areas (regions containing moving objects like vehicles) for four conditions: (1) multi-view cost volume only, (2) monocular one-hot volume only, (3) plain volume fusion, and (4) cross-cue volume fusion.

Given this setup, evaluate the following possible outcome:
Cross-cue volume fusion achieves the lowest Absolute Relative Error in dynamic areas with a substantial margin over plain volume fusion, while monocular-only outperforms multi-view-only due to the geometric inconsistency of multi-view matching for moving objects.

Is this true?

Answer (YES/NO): YES